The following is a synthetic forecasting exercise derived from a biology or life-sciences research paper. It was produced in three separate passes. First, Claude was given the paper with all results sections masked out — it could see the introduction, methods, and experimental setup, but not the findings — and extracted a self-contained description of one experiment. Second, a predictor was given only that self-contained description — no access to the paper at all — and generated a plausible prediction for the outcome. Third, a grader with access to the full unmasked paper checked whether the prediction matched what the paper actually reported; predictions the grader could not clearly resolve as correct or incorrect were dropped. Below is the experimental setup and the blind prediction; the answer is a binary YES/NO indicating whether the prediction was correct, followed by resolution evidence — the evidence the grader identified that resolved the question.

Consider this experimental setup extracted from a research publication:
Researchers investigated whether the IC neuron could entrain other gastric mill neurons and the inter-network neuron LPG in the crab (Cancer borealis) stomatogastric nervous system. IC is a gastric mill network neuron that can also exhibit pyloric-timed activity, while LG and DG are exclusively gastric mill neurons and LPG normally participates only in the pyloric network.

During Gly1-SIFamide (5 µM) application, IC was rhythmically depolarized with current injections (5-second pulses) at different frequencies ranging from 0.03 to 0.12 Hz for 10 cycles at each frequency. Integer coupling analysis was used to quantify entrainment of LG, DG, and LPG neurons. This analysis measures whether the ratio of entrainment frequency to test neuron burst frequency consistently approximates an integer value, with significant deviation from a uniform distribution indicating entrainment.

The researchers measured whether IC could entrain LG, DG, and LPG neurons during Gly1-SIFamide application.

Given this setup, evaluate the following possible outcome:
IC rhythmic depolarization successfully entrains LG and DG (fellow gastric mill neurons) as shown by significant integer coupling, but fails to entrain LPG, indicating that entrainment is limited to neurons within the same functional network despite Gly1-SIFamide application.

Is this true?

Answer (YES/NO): NO